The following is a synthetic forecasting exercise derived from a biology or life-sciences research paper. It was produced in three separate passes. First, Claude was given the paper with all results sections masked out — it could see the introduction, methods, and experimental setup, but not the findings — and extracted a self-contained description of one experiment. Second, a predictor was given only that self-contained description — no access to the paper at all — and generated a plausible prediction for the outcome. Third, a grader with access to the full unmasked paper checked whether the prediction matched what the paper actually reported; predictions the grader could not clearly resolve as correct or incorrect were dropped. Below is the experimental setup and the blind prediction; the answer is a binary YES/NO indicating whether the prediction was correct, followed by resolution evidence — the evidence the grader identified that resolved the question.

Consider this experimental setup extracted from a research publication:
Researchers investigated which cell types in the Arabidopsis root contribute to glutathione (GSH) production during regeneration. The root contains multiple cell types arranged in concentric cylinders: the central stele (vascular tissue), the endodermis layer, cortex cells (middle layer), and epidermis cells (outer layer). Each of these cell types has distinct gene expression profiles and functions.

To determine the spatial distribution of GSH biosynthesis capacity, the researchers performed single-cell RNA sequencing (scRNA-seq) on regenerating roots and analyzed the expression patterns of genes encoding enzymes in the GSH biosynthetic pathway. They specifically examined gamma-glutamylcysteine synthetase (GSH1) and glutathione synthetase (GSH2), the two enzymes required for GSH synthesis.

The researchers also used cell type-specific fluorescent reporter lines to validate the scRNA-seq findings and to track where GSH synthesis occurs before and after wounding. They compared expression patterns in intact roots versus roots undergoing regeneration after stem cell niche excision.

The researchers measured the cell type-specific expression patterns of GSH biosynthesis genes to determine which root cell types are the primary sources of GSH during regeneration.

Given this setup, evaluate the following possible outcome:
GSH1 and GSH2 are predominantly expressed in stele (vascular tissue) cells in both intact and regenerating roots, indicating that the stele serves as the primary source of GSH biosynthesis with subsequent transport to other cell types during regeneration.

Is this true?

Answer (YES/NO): NO